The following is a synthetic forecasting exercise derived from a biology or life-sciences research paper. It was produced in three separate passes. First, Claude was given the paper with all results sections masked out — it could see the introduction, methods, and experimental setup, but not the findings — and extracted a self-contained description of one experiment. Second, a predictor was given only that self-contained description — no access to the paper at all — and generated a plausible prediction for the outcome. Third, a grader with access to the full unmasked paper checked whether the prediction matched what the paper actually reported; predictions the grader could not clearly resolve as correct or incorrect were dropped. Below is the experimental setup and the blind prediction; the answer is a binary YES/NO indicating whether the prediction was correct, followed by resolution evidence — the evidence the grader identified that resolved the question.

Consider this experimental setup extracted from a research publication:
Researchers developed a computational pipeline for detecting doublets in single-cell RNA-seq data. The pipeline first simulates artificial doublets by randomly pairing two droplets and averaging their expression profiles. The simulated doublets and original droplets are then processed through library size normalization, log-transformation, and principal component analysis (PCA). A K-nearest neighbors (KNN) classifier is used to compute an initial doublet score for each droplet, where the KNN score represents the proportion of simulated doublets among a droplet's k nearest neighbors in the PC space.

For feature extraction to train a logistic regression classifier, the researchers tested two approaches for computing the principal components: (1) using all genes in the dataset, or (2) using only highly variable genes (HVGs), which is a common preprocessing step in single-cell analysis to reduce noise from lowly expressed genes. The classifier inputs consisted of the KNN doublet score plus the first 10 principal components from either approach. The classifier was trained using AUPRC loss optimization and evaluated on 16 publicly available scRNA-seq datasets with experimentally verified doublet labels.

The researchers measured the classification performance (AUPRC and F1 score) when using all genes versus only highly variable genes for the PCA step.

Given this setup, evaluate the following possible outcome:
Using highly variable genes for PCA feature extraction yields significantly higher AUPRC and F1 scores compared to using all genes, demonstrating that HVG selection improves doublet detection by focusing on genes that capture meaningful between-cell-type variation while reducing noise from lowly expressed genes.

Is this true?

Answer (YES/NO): NO